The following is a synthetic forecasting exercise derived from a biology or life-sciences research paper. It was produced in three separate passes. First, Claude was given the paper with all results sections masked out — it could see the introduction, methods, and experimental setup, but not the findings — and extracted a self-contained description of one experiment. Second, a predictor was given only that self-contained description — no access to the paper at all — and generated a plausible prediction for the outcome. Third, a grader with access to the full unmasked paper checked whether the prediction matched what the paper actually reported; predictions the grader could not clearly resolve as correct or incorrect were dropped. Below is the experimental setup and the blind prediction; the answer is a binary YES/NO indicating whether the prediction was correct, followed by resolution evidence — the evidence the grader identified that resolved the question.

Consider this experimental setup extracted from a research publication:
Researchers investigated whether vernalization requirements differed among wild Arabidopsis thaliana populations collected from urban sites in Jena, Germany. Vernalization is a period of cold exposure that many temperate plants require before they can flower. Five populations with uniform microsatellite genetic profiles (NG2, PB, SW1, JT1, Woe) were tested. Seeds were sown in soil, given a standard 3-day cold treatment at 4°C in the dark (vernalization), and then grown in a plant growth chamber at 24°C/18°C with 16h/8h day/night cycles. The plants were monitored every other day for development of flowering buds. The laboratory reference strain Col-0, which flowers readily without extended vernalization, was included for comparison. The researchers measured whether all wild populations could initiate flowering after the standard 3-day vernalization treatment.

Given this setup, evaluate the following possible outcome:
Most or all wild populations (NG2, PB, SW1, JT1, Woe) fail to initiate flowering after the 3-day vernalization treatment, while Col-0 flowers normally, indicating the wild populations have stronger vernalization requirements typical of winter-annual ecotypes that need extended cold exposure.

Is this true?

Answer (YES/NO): NO